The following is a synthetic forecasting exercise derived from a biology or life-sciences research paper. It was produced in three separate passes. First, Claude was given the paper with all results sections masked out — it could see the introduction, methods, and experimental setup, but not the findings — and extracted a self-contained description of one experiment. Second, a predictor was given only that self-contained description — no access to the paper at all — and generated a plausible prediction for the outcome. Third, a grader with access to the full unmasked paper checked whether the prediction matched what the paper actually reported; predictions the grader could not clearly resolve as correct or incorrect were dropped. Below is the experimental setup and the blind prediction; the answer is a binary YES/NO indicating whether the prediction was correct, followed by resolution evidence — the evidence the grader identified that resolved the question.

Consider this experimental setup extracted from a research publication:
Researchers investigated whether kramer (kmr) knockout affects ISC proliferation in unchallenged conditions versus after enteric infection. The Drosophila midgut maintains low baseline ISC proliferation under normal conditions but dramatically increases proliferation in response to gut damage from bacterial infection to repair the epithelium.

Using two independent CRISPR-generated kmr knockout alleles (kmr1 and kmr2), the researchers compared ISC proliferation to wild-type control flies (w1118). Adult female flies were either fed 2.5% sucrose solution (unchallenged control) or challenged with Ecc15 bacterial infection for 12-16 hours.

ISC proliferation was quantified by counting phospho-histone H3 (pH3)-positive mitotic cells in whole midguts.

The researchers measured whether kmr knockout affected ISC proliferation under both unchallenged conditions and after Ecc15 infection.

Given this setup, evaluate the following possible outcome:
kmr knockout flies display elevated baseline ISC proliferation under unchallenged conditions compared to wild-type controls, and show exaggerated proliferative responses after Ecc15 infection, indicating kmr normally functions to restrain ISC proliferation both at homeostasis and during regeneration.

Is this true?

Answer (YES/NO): NO